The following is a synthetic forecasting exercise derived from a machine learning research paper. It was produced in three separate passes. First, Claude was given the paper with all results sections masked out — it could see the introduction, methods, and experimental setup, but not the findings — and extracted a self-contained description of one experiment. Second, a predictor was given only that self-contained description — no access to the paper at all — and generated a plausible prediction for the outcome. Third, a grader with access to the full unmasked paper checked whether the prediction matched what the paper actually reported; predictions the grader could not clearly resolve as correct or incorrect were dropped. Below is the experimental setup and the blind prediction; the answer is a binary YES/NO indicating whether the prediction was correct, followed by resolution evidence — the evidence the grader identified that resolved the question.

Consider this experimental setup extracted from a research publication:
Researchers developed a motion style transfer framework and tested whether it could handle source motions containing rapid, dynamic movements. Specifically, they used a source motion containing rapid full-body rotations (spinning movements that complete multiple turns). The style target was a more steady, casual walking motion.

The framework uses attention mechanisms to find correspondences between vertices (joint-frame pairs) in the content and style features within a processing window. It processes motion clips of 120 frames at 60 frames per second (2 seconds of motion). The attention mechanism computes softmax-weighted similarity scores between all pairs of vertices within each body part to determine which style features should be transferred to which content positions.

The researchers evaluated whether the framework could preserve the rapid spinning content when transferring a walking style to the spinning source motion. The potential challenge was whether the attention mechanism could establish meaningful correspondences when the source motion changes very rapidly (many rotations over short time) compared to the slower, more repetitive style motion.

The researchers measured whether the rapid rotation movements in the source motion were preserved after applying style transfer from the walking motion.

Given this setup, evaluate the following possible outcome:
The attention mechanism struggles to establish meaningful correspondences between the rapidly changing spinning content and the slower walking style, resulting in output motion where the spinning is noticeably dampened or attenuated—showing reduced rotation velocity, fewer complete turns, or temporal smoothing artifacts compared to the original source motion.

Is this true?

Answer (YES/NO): YES